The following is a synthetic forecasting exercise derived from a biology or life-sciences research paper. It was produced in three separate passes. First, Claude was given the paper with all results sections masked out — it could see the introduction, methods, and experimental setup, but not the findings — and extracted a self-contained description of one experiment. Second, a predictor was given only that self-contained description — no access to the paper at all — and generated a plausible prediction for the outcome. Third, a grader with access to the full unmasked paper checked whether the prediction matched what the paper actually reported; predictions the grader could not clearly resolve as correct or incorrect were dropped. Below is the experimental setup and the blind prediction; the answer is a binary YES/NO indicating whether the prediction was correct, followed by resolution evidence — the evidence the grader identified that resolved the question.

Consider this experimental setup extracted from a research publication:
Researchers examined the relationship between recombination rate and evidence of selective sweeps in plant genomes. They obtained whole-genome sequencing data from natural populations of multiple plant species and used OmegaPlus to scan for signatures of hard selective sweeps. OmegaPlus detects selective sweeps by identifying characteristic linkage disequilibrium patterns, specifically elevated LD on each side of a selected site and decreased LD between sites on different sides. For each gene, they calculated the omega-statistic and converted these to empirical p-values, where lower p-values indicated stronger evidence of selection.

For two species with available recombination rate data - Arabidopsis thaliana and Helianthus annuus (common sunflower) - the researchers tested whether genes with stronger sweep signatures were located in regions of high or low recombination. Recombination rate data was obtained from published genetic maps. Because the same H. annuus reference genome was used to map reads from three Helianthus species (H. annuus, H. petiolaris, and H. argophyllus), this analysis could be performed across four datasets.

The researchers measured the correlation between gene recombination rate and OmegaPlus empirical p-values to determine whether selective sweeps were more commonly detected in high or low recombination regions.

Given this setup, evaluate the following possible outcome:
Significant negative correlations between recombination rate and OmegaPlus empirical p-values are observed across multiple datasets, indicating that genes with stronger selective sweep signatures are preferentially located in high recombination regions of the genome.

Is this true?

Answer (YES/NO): NO